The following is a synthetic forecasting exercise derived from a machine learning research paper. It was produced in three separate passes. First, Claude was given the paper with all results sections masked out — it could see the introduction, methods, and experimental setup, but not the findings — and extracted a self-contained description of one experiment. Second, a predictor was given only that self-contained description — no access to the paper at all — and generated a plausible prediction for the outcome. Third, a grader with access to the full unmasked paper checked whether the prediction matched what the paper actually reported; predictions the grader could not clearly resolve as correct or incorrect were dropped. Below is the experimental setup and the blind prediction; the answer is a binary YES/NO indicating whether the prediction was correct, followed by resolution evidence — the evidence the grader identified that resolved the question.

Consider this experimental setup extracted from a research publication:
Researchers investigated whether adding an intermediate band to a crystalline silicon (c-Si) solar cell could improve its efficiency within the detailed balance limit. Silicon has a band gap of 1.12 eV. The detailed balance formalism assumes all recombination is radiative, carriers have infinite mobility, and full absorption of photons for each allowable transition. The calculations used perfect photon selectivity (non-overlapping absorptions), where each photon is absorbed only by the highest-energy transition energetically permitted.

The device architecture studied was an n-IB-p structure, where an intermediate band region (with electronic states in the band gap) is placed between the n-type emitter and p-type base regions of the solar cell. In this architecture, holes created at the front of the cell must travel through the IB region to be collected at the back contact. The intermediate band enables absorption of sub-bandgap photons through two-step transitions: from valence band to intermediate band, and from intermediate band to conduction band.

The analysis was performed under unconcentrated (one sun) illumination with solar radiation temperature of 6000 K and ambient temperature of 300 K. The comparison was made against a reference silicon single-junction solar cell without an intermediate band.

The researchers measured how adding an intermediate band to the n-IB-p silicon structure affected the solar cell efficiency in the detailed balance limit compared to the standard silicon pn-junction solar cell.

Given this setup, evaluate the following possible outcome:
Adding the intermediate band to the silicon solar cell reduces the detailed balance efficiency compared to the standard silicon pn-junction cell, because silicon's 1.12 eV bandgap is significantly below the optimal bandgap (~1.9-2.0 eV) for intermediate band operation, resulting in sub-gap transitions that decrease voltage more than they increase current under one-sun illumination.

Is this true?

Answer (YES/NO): YES